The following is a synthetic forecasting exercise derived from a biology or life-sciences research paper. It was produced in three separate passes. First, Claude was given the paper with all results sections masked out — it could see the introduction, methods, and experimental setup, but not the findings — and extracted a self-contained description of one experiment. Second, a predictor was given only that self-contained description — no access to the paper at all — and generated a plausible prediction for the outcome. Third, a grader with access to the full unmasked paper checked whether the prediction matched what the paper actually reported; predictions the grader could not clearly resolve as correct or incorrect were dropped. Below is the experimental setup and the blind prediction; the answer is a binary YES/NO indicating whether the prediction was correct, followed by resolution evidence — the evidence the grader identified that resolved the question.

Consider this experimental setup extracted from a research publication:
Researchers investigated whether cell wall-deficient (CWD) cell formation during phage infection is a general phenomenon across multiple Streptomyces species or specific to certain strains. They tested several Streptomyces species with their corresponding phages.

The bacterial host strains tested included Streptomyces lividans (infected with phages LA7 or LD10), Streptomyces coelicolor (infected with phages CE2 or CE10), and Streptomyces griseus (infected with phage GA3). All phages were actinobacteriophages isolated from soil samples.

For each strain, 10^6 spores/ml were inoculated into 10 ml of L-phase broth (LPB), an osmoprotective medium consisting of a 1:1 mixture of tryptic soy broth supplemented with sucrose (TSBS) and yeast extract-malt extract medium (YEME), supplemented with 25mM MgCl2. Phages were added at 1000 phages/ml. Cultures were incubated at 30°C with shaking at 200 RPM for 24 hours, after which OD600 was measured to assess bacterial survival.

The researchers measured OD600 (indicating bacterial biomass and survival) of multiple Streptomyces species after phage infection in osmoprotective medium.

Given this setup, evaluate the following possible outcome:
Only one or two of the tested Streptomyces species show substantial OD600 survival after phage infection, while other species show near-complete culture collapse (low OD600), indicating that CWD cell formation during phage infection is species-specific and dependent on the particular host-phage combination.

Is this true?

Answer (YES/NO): NO